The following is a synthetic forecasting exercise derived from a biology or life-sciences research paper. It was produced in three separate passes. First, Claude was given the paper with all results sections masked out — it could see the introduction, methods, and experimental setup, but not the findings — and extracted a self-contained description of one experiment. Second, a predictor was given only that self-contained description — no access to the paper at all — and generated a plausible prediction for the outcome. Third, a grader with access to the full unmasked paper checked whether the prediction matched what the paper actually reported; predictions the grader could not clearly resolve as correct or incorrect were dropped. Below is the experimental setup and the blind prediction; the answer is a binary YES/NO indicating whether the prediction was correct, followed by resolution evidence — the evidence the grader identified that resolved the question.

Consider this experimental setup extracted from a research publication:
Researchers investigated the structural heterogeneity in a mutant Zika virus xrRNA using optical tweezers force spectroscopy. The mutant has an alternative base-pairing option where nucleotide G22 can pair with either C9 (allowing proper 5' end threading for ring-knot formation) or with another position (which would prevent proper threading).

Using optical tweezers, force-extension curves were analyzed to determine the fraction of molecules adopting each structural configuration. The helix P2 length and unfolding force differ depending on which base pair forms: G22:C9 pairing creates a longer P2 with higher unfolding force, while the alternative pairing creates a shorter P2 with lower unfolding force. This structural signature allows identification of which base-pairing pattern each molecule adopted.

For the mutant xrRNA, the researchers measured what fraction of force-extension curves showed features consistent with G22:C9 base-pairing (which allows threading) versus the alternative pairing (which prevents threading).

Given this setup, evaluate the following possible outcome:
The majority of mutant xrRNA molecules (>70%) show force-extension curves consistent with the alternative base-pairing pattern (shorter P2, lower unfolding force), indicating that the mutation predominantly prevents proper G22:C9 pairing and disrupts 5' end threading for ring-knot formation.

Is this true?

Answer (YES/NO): NO